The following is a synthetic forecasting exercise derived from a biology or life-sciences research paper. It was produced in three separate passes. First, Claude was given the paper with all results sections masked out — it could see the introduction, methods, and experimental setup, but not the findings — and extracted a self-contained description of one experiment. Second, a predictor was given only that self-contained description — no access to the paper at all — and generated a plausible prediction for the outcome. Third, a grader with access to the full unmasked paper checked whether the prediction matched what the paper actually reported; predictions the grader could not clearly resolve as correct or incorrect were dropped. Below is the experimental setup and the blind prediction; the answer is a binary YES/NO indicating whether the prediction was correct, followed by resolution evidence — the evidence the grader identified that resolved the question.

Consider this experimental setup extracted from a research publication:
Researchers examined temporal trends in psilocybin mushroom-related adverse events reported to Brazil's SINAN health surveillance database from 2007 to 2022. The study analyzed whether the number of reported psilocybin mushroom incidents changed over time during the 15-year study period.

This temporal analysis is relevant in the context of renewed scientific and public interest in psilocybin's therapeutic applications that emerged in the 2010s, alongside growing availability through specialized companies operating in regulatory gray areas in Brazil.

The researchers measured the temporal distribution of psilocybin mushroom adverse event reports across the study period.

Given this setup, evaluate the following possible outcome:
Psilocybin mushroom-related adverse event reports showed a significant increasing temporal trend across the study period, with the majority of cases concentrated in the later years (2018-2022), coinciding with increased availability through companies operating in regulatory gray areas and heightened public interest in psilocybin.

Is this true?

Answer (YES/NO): NO